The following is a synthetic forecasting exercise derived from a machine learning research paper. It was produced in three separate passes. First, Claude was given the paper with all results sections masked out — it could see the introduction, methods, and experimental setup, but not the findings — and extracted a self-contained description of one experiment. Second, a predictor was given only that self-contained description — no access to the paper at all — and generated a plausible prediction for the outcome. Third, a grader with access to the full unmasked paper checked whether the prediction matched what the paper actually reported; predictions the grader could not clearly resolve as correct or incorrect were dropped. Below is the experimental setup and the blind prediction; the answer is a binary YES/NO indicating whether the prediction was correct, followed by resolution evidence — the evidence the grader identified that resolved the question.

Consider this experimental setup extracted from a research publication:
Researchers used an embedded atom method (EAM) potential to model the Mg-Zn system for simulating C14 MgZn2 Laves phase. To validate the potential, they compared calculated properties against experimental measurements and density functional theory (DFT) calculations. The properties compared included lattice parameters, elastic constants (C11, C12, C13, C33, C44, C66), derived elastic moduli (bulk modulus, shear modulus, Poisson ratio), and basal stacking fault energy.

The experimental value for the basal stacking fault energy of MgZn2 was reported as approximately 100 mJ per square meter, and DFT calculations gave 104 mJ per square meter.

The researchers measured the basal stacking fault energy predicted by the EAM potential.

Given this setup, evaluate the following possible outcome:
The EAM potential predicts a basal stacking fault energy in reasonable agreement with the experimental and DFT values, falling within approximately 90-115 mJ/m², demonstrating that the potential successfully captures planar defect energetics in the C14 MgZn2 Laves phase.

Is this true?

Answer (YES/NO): NO